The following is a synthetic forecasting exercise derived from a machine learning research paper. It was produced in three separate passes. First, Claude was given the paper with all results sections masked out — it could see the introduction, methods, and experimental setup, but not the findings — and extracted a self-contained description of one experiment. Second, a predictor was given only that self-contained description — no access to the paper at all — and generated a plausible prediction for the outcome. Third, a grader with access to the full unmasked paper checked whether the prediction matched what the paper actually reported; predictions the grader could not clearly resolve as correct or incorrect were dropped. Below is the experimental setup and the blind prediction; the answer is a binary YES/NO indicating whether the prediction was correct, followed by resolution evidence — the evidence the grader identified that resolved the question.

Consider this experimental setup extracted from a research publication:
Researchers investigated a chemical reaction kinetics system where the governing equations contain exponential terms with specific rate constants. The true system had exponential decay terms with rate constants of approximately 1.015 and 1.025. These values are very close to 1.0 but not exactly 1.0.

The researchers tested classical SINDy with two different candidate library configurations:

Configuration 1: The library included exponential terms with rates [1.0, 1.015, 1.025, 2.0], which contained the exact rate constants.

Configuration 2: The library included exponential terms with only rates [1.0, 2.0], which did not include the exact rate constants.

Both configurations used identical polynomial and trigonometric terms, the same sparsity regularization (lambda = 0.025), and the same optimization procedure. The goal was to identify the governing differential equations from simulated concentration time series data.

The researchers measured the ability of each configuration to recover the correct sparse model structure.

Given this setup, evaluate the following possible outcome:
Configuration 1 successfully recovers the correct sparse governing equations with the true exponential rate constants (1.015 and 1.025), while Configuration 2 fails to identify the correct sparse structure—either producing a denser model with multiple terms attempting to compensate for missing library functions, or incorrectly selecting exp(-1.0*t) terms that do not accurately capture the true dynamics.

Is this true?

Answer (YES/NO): YES